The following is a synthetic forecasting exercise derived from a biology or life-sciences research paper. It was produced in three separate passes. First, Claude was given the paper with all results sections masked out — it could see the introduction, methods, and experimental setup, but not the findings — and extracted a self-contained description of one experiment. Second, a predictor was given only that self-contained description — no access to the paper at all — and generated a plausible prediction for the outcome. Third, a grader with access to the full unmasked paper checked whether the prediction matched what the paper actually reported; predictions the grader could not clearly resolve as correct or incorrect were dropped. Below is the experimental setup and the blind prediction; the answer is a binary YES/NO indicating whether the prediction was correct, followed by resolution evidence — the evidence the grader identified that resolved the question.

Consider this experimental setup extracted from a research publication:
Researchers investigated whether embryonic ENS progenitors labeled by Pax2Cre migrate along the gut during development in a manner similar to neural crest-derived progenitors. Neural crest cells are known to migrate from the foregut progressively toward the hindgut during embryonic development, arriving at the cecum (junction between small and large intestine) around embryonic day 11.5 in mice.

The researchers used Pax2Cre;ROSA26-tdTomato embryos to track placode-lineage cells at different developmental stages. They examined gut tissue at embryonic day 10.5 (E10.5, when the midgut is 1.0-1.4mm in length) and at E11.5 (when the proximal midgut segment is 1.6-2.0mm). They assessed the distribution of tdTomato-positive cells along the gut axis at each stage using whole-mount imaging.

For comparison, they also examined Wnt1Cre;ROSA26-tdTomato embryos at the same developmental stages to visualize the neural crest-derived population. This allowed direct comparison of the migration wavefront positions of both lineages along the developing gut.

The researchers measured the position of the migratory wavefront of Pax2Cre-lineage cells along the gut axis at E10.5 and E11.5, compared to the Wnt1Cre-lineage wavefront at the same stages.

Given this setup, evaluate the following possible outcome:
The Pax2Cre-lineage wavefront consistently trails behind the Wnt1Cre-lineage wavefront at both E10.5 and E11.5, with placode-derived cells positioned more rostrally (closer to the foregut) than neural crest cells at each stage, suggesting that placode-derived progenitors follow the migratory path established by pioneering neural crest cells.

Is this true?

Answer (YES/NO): NO